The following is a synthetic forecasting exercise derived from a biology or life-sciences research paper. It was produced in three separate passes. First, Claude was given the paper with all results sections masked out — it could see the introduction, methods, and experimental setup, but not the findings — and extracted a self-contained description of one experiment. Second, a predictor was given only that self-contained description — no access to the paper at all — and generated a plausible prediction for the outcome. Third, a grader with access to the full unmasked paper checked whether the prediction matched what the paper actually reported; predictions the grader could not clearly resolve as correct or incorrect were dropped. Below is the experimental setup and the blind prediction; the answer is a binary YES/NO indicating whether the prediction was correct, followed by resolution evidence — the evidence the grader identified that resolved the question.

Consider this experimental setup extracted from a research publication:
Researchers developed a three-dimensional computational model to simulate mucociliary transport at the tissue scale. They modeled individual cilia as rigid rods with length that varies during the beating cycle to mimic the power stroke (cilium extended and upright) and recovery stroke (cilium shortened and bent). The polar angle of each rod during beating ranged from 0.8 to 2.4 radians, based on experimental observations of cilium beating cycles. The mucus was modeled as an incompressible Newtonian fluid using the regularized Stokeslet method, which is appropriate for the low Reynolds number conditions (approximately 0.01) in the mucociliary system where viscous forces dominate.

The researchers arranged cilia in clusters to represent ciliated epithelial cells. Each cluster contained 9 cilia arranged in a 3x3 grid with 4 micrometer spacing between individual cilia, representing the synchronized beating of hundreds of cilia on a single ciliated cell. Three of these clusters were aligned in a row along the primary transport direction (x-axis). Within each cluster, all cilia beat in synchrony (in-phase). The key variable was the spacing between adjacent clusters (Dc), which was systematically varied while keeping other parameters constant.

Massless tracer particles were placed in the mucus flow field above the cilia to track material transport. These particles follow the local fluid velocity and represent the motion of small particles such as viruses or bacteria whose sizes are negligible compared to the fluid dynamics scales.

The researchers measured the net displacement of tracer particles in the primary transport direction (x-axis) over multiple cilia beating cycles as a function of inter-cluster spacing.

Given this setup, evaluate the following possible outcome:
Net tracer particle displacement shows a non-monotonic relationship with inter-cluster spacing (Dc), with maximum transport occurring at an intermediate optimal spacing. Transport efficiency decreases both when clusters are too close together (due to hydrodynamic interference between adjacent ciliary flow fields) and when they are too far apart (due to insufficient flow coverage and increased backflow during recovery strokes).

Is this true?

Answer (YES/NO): YES